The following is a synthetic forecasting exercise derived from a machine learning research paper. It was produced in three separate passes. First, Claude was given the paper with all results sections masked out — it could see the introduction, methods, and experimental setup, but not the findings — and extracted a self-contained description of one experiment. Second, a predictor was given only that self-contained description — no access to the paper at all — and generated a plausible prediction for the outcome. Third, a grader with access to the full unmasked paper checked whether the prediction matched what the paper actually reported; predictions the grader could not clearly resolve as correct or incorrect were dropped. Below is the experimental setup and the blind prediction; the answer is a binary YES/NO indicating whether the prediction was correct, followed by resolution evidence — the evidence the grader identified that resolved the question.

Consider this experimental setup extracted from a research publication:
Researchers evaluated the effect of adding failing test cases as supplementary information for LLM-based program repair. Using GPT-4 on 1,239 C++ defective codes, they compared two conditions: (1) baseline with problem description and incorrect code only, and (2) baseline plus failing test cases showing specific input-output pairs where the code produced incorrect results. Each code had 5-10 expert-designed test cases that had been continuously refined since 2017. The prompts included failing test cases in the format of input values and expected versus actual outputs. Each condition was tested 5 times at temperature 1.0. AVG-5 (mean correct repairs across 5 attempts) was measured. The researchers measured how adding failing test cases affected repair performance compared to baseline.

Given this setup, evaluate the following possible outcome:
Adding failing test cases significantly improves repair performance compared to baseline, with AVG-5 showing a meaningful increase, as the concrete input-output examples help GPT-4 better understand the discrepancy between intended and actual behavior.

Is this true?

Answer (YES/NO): NO